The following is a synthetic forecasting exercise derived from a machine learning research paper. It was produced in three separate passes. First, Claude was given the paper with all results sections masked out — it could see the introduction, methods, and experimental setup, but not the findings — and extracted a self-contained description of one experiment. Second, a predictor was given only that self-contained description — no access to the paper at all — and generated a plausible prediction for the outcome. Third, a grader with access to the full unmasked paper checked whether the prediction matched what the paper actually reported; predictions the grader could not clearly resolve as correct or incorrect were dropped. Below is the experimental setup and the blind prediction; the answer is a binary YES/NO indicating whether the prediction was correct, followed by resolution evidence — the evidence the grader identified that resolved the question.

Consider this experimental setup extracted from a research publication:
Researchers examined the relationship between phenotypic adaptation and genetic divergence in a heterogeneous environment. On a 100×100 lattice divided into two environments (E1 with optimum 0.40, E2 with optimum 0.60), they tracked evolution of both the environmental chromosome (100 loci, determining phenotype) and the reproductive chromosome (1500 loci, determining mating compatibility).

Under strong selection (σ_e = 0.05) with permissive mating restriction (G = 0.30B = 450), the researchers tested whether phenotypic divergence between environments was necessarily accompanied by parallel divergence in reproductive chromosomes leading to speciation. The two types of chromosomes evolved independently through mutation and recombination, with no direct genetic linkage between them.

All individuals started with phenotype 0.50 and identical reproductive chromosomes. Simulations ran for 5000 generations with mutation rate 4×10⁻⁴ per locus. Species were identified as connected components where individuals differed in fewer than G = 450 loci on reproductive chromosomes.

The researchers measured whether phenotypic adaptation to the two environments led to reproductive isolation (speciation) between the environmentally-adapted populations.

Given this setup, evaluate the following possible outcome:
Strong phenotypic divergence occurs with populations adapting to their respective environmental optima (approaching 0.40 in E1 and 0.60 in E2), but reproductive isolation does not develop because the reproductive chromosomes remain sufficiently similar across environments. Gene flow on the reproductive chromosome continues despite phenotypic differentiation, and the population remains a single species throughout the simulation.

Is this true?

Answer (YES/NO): NO